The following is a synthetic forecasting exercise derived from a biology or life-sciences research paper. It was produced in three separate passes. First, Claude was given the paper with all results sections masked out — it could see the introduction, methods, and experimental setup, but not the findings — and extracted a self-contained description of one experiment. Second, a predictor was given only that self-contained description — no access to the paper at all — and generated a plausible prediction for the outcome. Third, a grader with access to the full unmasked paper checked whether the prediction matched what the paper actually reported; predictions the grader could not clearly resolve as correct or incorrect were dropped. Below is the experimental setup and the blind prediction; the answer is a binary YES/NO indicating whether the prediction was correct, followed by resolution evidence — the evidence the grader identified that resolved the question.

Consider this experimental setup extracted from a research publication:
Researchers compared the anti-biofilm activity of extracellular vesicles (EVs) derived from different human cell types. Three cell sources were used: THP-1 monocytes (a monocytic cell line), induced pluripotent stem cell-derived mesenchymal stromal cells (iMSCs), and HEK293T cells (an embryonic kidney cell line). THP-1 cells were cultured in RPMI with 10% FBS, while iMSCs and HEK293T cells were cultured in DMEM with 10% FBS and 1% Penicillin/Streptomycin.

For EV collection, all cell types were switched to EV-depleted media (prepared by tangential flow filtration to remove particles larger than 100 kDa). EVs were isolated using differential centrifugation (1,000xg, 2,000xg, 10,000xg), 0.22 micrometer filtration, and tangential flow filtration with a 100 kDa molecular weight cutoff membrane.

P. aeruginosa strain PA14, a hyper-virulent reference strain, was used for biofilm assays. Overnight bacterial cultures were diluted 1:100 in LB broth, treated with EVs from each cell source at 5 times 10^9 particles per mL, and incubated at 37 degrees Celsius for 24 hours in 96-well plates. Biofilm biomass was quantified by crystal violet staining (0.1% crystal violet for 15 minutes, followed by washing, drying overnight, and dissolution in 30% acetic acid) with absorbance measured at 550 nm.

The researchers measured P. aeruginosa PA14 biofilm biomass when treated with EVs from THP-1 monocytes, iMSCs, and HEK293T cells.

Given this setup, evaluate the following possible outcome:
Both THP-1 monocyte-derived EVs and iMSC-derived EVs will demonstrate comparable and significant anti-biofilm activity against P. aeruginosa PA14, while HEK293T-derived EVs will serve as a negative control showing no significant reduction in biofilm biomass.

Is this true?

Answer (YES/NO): YES